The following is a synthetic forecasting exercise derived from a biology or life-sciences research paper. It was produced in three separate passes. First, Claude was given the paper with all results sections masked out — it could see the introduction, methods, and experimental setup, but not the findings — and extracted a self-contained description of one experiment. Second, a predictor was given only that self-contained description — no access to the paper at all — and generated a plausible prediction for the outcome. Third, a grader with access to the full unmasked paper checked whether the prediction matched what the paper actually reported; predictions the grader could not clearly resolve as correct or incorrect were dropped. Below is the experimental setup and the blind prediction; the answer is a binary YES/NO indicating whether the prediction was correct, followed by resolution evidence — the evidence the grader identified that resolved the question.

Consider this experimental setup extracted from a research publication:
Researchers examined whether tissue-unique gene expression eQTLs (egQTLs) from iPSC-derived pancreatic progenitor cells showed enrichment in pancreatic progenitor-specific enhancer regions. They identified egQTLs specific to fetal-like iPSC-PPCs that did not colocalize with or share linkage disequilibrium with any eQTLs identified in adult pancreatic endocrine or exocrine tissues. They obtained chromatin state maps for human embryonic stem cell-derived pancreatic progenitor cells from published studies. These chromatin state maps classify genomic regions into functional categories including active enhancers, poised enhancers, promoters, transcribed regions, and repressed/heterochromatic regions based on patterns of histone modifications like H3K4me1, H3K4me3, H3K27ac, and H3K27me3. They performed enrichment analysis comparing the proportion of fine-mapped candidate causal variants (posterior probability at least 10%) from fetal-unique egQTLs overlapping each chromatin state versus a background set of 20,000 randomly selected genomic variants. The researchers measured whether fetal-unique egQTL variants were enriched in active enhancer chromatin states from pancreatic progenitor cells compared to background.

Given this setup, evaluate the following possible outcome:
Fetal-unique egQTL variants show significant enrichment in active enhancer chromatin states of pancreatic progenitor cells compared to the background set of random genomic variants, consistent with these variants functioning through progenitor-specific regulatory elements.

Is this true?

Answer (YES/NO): YES